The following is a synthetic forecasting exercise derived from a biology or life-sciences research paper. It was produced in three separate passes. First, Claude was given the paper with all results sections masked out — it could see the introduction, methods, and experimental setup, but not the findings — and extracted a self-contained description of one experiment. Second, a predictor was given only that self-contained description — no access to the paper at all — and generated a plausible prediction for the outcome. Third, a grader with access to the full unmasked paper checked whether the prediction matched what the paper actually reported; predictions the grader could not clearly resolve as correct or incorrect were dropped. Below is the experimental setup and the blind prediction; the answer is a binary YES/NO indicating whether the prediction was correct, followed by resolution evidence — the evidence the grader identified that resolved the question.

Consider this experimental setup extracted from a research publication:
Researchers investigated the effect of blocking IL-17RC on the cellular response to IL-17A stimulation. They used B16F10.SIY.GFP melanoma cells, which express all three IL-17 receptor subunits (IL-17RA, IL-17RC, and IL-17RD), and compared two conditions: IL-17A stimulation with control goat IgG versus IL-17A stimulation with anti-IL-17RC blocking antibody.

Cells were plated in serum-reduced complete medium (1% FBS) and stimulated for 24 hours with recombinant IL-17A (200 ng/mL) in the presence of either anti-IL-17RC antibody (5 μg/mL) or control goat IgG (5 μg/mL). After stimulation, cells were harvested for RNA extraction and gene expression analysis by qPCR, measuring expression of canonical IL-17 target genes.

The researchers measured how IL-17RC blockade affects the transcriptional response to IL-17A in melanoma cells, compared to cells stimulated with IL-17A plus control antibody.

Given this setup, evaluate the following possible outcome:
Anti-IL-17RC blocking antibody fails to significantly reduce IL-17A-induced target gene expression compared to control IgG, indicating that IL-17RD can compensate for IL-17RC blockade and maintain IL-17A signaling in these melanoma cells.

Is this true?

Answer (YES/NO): NO